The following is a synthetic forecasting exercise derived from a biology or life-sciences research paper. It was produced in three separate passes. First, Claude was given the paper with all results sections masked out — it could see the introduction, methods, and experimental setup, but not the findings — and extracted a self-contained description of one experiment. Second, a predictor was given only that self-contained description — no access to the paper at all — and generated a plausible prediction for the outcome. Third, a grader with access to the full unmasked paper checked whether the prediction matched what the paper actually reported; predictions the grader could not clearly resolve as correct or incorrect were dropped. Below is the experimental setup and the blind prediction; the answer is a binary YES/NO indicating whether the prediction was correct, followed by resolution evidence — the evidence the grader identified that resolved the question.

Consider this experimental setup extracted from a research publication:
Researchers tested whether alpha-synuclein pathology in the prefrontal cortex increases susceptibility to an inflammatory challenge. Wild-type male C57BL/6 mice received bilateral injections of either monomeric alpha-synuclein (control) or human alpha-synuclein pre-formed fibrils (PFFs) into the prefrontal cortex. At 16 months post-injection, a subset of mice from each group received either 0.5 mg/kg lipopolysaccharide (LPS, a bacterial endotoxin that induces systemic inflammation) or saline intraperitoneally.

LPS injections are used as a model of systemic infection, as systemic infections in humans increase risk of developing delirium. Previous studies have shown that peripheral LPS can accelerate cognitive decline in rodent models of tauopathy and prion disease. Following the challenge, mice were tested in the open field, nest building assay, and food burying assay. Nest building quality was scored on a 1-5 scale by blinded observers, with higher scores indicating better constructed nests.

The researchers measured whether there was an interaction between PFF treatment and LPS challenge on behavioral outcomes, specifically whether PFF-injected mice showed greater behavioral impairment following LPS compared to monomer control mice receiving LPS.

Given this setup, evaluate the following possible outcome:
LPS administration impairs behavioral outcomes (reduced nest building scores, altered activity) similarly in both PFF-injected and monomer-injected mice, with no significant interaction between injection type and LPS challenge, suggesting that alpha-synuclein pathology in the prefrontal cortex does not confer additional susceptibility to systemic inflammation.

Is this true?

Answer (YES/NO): YES